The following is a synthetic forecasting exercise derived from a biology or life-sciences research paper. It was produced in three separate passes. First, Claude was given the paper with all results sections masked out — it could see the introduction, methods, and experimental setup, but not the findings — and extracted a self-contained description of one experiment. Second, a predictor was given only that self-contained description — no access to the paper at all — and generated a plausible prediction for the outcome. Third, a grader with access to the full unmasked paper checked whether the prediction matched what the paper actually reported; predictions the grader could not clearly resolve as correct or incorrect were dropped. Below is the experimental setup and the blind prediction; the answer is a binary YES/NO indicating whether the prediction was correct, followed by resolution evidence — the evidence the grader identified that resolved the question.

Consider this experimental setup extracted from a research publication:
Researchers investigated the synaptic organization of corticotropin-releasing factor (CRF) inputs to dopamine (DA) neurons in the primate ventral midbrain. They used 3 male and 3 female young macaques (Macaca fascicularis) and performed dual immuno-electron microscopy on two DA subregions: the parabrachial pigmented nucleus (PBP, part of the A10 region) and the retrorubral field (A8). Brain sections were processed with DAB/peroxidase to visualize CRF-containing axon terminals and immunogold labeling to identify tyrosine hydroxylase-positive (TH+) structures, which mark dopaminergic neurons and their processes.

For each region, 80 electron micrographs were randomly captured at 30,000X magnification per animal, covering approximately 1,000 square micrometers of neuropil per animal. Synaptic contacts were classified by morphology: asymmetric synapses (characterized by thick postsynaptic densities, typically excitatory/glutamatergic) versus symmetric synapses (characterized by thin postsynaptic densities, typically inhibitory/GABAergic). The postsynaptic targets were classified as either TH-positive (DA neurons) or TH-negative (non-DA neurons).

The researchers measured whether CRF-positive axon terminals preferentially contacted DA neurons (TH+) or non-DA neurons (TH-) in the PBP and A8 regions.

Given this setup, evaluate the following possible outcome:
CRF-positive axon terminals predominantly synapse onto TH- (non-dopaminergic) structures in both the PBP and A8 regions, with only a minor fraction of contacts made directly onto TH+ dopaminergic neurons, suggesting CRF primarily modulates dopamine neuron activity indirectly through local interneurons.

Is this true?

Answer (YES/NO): YES